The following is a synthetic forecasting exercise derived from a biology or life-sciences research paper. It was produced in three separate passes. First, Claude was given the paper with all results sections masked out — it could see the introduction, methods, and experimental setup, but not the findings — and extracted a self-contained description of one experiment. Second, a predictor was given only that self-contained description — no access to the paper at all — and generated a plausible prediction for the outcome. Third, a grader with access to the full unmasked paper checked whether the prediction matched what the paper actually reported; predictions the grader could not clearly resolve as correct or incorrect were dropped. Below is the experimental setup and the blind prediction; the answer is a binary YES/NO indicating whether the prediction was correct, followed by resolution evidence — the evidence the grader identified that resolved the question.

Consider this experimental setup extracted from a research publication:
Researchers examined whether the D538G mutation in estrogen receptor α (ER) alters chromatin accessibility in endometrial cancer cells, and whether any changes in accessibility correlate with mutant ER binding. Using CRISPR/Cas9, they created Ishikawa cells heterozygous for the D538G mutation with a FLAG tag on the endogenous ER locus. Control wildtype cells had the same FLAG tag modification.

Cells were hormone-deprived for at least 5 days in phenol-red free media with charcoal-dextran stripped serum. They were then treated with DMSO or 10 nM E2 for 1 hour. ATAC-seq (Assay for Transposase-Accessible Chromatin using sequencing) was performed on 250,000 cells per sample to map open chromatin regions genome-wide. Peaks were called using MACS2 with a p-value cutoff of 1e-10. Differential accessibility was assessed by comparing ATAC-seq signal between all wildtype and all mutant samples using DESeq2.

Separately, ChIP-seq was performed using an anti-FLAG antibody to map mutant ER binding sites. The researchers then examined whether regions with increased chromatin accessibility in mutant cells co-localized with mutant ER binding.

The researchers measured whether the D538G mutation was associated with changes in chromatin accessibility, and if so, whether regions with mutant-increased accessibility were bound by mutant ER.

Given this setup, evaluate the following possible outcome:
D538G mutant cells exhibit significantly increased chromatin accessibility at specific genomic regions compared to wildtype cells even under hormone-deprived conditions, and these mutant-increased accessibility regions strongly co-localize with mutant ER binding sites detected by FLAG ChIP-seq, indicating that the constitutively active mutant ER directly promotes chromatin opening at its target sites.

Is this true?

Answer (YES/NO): YES